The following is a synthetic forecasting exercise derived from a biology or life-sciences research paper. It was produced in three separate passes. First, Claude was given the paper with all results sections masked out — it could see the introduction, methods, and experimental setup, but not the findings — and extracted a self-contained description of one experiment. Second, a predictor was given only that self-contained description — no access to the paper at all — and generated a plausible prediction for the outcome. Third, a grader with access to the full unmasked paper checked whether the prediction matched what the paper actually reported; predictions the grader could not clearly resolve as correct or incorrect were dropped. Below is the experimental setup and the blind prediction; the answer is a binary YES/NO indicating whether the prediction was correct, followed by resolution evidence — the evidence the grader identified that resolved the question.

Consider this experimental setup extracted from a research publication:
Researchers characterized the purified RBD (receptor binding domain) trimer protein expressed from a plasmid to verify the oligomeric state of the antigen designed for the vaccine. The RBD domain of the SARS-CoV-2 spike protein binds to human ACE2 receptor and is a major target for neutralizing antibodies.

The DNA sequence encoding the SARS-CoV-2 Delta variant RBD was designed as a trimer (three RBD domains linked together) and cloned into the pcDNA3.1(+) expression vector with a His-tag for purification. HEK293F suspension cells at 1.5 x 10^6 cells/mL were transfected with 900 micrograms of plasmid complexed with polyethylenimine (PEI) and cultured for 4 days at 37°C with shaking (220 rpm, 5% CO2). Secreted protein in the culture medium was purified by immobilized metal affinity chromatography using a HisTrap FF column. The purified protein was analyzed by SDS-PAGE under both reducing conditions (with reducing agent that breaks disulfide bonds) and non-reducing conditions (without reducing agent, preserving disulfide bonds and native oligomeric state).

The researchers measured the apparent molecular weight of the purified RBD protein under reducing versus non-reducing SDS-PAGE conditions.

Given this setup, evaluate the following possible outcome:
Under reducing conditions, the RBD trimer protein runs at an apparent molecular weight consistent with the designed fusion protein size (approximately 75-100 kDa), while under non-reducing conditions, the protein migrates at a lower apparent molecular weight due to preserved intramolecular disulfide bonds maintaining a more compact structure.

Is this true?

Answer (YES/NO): NO